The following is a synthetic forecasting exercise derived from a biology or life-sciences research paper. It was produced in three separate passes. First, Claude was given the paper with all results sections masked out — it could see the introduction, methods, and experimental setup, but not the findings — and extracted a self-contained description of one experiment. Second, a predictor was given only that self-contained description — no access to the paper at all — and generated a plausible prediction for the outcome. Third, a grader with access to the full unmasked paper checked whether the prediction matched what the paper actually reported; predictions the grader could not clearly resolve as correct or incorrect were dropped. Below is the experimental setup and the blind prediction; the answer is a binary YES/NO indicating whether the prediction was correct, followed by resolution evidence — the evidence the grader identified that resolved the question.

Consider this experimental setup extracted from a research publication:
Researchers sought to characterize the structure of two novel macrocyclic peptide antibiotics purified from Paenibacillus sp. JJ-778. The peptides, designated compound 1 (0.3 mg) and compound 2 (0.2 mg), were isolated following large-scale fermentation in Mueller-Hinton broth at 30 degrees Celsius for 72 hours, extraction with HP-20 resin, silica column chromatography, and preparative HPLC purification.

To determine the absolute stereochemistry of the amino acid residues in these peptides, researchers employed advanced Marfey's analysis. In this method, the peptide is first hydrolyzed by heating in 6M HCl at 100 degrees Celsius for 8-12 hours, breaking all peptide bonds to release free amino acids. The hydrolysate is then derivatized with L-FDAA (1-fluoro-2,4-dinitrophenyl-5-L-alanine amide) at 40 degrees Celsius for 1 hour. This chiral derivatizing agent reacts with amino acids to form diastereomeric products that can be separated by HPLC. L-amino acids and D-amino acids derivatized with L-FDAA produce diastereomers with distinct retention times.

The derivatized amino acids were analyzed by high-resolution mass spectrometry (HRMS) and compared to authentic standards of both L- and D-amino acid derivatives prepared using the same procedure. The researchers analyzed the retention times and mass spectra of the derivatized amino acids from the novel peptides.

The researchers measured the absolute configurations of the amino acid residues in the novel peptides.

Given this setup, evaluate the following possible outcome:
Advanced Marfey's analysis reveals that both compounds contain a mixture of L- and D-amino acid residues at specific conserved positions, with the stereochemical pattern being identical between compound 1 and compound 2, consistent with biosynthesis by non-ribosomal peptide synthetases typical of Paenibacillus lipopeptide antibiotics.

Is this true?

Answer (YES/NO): NO